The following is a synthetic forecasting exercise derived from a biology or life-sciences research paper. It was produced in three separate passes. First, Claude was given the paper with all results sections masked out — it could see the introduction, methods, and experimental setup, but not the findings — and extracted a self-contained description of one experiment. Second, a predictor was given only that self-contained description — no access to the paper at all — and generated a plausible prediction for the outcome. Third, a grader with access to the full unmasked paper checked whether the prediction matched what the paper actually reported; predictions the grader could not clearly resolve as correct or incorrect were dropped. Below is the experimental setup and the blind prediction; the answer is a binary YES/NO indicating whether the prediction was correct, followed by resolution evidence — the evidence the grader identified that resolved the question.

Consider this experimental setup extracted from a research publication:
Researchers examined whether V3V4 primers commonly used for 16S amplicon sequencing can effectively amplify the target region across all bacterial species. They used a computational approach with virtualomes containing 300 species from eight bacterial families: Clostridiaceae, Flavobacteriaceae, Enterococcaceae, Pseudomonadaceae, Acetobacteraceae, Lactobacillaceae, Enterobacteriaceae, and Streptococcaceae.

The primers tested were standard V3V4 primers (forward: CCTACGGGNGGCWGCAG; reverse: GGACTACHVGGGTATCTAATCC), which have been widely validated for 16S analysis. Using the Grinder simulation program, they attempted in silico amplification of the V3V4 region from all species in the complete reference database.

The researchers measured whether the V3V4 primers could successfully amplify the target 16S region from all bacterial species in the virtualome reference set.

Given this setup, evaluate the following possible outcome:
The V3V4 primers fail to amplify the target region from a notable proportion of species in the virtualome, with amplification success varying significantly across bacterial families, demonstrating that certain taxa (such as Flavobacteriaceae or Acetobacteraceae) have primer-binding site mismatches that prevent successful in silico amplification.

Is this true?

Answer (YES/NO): NO